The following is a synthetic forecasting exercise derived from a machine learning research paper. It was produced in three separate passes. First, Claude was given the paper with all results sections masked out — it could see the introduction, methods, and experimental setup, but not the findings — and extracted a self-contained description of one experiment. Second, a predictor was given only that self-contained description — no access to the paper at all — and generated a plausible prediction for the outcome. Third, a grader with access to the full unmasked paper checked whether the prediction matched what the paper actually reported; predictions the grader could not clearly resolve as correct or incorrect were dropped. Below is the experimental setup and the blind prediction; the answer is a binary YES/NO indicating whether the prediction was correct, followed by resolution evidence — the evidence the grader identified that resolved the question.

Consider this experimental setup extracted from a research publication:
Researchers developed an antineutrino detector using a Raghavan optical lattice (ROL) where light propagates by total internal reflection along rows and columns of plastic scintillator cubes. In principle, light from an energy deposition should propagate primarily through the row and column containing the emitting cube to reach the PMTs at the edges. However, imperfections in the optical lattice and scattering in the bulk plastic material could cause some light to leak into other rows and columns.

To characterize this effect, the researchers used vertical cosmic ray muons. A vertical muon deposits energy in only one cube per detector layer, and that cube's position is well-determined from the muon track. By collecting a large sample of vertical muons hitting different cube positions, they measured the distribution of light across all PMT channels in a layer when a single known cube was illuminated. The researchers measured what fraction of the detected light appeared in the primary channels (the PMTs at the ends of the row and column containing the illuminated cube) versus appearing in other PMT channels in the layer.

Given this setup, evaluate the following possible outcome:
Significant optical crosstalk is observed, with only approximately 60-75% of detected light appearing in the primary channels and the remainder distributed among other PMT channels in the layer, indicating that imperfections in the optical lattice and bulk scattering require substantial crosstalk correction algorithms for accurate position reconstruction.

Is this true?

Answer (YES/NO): NO